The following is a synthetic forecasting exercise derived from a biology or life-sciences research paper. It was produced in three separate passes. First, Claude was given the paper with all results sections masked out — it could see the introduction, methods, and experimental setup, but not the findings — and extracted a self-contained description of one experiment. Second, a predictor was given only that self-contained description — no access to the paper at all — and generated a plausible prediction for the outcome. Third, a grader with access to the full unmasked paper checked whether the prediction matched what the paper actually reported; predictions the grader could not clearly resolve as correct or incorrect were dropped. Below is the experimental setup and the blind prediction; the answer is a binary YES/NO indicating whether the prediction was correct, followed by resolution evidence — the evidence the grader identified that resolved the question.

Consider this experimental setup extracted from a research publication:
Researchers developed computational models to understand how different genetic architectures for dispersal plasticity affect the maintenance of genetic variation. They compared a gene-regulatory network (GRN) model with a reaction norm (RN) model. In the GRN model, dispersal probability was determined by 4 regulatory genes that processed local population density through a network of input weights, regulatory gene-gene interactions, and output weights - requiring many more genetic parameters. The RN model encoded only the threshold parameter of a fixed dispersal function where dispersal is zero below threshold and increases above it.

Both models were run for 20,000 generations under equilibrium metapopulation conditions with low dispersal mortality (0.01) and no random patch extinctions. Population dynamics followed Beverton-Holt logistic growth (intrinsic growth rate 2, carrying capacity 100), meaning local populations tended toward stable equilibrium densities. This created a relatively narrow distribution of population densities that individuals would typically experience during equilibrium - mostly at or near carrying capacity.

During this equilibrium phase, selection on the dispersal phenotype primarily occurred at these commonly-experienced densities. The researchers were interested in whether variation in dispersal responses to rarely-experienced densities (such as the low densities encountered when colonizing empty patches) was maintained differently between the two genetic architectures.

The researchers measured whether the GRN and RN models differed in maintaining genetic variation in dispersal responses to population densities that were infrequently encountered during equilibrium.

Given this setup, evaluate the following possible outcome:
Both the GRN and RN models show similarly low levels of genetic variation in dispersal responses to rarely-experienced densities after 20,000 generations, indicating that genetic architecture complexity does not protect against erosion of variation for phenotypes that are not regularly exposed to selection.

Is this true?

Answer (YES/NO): NO